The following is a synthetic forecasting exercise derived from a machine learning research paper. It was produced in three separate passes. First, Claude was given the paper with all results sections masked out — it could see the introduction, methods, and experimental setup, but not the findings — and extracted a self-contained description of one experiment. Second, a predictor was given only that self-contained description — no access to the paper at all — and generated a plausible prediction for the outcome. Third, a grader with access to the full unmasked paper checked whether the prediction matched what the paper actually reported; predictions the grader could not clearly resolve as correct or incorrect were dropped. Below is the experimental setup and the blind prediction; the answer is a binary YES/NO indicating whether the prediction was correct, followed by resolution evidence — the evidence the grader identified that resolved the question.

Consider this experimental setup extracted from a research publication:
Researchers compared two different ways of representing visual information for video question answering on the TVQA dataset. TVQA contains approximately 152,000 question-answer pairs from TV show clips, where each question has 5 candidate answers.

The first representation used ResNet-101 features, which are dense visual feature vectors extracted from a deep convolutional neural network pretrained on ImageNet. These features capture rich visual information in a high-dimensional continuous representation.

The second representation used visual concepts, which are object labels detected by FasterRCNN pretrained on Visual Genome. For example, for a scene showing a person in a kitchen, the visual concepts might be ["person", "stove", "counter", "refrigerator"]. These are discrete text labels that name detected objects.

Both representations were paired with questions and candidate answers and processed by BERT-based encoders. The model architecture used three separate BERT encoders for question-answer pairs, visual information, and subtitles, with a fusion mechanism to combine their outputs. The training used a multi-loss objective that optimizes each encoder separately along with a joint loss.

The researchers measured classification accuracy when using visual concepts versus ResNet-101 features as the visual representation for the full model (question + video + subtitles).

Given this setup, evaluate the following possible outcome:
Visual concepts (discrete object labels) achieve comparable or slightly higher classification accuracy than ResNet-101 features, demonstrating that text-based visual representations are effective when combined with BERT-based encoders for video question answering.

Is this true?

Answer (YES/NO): YES